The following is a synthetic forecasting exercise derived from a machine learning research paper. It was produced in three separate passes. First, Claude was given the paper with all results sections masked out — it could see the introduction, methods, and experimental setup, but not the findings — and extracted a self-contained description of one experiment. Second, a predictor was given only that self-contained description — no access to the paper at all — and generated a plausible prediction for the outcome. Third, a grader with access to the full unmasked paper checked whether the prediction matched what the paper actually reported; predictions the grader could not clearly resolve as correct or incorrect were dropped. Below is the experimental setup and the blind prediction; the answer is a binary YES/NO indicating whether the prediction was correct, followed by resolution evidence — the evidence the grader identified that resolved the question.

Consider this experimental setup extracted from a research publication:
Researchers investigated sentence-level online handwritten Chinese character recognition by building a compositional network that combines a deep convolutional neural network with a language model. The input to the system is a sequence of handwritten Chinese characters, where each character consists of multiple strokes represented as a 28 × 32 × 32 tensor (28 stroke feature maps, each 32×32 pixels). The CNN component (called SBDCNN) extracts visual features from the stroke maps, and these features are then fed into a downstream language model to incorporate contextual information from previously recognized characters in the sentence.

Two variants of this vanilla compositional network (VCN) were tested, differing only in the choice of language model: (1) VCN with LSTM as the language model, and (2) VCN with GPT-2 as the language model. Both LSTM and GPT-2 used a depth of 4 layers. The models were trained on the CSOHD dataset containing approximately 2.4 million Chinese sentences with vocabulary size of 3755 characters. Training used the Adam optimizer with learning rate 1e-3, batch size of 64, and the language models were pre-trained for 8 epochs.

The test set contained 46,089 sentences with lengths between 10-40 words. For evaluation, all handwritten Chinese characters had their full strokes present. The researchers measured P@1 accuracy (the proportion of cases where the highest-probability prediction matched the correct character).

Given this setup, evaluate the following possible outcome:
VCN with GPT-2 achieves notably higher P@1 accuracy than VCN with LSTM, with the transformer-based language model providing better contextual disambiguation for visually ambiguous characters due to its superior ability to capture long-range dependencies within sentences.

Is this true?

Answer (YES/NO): NO